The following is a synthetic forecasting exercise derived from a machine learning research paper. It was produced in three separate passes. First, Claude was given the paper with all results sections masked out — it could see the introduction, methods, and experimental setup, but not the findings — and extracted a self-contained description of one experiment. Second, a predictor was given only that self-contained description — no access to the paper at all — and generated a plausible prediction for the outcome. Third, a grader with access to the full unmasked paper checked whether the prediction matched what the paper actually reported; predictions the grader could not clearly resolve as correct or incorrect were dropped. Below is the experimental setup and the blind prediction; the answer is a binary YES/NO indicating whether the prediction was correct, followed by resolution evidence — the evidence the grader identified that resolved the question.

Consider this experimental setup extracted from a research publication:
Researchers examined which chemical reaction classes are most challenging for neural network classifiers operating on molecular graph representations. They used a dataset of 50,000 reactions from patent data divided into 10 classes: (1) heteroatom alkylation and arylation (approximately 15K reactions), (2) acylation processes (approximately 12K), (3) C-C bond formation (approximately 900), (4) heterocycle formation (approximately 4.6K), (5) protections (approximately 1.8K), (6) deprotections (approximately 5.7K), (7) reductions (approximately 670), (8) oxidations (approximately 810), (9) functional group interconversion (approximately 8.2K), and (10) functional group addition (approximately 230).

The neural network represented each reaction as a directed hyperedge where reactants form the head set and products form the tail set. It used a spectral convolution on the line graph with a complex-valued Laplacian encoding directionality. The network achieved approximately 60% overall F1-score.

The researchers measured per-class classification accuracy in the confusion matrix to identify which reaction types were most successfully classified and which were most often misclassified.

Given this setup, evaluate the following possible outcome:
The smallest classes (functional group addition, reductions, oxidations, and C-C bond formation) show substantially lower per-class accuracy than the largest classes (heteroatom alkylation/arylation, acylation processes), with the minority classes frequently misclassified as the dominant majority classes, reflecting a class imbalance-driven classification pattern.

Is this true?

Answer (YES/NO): NO